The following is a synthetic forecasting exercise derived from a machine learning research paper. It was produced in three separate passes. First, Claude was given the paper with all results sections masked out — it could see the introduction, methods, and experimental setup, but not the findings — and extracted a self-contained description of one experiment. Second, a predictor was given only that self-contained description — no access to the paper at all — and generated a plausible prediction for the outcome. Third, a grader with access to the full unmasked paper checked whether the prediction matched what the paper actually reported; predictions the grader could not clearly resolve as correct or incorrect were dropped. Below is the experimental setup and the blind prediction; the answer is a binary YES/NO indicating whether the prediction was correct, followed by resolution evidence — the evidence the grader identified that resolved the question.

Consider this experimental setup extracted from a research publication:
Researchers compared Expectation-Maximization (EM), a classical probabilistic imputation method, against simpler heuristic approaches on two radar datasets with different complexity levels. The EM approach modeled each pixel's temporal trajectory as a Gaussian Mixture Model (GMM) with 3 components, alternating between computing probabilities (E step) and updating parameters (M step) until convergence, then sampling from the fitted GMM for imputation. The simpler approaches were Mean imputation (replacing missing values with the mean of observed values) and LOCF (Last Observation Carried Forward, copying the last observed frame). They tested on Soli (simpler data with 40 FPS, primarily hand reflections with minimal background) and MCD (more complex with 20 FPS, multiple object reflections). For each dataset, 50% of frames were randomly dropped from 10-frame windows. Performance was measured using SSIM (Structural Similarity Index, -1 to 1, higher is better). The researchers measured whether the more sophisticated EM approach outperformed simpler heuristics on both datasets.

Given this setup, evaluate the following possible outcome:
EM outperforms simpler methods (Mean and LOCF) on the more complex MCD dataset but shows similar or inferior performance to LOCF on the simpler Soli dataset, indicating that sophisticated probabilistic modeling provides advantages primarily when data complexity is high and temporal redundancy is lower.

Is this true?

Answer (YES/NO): NO